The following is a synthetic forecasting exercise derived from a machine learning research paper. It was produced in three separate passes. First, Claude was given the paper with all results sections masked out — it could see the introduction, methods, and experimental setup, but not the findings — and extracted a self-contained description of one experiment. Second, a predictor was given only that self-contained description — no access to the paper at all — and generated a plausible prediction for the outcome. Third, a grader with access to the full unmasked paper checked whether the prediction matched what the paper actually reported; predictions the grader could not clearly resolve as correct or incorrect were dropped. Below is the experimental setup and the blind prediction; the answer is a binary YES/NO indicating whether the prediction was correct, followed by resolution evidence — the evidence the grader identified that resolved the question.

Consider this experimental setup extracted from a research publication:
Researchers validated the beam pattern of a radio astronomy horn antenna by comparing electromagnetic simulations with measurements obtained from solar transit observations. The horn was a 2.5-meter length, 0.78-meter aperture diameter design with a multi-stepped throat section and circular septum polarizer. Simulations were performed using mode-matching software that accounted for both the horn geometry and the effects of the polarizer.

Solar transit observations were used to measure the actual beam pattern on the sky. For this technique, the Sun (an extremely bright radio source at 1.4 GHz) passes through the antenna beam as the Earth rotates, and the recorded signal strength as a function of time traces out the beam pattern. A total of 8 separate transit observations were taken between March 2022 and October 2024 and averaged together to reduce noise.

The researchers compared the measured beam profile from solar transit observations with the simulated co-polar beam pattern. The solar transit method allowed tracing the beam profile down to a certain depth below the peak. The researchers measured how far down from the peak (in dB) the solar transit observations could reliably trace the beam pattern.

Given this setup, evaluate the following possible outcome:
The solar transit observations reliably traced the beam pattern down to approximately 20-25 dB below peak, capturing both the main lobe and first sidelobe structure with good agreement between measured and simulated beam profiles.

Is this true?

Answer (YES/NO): NO